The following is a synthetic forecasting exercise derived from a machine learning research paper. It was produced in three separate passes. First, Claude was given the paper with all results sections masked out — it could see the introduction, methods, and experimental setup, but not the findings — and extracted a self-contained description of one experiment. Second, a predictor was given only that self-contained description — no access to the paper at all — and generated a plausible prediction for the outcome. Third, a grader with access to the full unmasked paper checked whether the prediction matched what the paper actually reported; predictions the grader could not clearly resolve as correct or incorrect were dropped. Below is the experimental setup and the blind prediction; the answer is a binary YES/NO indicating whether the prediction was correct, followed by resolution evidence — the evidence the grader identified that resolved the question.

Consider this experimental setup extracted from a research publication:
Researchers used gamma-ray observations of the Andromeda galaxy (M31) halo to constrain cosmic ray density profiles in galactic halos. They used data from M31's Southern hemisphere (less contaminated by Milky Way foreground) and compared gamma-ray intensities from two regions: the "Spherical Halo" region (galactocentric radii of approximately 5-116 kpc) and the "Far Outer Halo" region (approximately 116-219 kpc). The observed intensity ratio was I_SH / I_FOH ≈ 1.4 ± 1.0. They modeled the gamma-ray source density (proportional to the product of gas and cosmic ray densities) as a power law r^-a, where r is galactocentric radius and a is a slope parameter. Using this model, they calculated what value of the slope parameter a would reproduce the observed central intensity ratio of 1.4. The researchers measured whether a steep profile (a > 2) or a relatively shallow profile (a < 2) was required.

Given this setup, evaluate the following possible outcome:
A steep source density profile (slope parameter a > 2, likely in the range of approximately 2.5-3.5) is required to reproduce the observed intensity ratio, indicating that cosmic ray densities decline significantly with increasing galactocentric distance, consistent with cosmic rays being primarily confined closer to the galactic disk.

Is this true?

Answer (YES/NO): NO